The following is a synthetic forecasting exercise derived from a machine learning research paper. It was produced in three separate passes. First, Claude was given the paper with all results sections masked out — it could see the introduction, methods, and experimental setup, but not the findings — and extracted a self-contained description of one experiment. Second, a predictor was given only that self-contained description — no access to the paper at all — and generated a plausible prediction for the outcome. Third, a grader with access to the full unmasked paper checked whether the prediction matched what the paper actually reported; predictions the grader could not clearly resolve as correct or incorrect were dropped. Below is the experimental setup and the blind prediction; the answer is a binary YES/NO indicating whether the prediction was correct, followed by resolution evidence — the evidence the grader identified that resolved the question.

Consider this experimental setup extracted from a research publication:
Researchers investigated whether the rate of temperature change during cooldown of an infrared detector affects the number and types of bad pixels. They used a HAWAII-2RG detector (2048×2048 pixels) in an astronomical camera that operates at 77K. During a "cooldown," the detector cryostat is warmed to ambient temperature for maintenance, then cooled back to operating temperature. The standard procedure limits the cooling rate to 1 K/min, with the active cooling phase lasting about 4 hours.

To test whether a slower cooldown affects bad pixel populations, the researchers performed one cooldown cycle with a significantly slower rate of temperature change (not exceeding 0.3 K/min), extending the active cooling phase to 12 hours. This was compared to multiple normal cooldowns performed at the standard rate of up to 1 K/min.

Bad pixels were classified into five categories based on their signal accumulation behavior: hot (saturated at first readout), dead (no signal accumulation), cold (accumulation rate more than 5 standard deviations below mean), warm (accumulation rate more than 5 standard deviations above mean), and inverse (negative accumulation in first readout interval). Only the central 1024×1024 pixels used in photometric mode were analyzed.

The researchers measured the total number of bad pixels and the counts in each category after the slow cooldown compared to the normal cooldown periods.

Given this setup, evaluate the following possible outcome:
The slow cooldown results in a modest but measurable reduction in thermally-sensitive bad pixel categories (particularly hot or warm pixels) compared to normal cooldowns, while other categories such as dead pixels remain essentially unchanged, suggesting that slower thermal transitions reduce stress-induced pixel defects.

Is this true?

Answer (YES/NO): NO